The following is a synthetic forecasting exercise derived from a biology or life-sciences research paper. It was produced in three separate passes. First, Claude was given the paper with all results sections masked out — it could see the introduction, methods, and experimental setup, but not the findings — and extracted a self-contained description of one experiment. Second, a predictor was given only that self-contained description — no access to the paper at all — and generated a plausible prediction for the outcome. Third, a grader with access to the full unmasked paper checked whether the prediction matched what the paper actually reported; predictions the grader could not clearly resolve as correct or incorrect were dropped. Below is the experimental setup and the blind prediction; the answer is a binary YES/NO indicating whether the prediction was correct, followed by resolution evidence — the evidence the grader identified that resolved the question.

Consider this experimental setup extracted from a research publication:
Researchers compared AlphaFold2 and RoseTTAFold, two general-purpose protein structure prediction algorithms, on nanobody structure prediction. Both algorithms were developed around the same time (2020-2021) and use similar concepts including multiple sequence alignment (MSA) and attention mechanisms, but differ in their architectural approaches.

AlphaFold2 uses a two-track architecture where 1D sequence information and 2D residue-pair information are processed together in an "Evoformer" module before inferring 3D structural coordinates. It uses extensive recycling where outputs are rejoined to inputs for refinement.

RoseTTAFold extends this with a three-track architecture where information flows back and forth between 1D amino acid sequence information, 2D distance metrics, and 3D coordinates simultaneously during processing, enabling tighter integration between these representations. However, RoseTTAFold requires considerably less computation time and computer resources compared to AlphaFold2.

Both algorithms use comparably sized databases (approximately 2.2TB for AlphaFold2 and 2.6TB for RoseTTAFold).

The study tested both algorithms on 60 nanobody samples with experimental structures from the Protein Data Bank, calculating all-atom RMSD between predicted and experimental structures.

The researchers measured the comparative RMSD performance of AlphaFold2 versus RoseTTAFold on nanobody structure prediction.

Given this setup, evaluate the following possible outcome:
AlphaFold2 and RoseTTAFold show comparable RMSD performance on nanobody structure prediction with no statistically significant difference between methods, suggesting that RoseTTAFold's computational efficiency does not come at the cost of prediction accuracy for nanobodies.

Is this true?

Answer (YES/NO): NO